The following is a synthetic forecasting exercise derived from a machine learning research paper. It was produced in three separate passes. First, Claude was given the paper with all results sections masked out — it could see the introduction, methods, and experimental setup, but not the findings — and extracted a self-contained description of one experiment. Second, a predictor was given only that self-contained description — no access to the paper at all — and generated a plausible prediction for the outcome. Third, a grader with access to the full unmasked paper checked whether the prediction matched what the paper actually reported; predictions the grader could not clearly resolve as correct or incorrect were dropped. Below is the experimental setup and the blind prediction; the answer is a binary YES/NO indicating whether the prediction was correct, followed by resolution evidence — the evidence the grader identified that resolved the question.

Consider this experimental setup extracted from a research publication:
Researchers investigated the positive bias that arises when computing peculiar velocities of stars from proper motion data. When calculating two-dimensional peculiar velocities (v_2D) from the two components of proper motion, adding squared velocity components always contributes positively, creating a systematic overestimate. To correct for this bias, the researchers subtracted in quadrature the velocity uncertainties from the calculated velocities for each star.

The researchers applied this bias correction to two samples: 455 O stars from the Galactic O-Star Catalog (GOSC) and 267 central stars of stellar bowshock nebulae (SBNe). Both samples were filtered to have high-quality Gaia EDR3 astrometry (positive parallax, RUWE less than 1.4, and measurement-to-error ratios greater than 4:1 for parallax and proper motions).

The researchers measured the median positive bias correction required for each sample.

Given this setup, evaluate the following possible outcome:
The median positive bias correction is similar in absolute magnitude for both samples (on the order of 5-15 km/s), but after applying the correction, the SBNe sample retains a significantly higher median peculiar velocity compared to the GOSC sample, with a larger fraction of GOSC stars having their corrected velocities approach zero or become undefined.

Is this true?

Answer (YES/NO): NO